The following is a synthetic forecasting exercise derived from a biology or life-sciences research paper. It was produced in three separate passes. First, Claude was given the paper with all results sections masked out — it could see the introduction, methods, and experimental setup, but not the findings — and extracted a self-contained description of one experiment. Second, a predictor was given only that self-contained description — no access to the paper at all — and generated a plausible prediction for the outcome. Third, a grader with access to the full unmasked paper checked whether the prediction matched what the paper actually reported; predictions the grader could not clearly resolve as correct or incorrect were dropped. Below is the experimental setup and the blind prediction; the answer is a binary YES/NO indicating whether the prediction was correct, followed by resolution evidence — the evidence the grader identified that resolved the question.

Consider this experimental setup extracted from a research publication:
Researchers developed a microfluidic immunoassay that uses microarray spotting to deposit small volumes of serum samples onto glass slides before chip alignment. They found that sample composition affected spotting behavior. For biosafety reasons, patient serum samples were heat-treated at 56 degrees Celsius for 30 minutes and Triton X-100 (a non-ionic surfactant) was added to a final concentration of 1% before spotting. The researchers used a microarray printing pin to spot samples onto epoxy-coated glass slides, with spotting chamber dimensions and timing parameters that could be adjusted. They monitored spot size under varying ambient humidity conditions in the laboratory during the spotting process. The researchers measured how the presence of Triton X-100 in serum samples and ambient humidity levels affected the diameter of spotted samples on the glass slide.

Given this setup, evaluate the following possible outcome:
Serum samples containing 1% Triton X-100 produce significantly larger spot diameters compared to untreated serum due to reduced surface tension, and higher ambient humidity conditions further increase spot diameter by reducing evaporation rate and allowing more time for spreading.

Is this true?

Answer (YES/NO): YES